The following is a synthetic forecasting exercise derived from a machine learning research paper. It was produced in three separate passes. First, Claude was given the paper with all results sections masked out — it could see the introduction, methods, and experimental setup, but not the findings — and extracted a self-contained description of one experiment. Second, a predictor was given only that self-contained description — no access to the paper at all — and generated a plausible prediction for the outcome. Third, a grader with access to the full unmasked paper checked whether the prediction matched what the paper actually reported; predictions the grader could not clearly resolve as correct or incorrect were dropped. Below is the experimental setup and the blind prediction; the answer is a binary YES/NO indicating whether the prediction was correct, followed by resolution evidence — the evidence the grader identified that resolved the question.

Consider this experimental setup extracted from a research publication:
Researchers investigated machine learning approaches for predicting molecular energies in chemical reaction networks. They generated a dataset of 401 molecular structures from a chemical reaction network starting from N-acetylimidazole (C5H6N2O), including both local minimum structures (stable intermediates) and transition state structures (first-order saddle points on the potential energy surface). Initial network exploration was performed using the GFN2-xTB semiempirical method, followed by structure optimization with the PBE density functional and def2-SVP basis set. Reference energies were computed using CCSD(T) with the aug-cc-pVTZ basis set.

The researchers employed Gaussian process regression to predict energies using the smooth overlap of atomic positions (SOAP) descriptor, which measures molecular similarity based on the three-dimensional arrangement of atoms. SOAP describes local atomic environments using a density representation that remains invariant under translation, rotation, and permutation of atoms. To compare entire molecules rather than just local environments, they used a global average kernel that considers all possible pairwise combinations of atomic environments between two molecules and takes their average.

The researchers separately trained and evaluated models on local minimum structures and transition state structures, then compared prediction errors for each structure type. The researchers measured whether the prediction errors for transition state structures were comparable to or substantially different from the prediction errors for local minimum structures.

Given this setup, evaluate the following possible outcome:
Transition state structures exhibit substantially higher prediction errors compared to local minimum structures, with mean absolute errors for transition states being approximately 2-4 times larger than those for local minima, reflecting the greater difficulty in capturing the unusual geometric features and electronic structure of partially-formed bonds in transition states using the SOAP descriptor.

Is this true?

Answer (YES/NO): NO